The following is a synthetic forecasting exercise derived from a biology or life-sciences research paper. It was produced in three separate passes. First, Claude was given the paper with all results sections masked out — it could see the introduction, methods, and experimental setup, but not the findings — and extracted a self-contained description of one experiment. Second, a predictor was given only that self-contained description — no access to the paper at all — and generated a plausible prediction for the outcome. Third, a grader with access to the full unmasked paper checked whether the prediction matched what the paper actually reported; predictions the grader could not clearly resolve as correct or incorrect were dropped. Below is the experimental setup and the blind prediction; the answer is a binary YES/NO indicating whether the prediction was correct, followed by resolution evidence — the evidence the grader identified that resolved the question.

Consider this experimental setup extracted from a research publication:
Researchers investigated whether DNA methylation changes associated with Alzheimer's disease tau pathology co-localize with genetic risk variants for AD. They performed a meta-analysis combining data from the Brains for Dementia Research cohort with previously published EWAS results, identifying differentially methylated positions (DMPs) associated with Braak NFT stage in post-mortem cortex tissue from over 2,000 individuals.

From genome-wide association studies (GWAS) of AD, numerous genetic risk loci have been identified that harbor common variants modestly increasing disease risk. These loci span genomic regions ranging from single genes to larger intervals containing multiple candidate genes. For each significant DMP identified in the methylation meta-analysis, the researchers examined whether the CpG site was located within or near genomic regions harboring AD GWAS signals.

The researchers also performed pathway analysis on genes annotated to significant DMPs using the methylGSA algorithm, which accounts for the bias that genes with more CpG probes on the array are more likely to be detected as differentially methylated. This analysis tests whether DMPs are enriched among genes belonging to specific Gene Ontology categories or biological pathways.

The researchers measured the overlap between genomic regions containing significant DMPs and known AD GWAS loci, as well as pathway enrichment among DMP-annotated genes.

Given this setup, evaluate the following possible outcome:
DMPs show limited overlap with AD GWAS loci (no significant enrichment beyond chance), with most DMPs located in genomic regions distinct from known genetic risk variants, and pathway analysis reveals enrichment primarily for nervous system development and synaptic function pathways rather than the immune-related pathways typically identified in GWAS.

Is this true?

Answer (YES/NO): NO